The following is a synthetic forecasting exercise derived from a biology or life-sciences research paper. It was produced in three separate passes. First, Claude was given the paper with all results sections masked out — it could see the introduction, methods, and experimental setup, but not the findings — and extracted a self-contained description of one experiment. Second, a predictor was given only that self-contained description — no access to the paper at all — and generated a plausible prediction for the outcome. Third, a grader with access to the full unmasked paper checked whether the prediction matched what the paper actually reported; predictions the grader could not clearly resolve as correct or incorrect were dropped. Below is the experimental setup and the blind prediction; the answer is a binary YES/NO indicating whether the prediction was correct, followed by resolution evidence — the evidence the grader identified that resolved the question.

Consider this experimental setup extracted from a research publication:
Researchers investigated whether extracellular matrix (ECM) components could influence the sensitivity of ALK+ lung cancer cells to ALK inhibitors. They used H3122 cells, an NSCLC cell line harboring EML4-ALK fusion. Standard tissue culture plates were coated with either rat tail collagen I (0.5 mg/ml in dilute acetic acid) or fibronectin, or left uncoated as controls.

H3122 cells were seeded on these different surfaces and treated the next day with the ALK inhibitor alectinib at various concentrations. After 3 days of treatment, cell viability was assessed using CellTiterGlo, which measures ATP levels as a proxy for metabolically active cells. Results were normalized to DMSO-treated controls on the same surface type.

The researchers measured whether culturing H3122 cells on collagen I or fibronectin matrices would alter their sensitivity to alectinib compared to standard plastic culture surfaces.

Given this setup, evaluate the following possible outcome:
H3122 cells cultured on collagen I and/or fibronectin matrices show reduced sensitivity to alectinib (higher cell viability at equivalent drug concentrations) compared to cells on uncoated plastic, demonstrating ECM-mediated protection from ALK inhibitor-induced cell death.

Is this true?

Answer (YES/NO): YES